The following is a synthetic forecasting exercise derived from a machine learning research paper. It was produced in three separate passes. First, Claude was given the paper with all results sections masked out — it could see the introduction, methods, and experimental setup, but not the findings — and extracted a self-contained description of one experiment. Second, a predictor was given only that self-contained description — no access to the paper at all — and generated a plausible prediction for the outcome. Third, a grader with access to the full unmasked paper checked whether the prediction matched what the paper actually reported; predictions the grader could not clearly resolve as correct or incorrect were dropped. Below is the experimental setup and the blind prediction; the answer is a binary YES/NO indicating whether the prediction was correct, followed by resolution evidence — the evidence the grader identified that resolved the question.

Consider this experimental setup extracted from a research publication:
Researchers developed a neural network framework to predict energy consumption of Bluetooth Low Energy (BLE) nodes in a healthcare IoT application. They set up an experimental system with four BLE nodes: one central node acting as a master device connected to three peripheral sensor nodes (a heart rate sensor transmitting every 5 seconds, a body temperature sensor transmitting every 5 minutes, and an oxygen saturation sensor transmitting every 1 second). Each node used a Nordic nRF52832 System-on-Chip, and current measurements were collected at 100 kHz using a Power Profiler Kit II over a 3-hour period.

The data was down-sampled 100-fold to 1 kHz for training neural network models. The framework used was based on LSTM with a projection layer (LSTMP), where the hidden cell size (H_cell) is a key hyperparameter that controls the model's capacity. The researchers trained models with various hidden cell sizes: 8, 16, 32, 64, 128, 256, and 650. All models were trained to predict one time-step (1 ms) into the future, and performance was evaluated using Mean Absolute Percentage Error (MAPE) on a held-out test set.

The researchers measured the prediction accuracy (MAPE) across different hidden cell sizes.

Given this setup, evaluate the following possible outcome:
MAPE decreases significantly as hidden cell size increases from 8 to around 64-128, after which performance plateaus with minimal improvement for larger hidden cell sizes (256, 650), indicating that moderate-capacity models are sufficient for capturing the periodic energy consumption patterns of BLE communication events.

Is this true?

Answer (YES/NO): YES